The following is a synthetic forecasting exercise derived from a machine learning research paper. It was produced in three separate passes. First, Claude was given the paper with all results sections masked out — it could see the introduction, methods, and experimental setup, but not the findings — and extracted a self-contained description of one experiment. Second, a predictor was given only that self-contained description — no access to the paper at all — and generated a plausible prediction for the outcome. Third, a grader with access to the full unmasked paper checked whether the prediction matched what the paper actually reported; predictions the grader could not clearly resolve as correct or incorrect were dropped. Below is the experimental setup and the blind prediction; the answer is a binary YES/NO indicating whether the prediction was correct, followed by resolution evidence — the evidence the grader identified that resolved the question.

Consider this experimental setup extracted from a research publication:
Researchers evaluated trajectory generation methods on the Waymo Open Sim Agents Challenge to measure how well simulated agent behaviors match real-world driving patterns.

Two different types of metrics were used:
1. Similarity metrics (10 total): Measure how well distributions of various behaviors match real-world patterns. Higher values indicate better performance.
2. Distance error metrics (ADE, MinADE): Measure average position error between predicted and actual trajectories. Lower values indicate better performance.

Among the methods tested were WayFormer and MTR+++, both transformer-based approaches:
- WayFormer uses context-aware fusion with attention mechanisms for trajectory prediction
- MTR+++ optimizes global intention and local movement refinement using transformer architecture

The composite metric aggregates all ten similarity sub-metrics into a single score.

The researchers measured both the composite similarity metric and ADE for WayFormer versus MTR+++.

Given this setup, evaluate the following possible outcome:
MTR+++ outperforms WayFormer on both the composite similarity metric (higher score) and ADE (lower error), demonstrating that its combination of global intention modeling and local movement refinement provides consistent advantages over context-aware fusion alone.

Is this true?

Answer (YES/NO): NO